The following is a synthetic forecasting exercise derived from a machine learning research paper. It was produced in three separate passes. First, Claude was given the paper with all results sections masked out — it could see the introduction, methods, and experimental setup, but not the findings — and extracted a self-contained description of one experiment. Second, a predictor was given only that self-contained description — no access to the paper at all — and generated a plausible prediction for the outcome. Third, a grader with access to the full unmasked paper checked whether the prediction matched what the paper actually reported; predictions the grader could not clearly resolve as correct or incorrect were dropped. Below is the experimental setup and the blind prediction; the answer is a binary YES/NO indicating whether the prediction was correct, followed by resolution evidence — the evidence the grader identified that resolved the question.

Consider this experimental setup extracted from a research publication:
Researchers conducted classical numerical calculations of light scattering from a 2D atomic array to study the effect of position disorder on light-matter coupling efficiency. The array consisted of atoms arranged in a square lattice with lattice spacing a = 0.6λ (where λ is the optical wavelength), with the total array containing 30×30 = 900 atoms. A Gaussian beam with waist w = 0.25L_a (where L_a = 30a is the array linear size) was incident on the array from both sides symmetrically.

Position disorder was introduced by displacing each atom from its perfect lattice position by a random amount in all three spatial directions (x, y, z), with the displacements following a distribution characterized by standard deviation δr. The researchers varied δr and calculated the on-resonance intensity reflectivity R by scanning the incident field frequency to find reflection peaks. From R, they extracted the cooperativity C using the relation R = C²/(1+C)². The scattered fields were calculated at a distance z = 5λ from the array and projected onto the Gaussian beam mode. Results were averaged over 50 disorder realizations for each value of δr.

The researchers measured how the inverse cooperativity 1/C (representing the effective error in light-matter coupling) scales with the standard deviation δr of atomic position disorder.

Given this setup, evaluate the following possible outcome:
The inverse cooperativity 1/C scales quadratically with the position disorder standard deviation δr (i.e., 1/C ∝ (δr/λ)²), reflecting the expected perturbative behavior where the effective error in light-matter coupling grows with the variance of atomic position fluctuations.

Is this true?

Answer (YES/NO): YES